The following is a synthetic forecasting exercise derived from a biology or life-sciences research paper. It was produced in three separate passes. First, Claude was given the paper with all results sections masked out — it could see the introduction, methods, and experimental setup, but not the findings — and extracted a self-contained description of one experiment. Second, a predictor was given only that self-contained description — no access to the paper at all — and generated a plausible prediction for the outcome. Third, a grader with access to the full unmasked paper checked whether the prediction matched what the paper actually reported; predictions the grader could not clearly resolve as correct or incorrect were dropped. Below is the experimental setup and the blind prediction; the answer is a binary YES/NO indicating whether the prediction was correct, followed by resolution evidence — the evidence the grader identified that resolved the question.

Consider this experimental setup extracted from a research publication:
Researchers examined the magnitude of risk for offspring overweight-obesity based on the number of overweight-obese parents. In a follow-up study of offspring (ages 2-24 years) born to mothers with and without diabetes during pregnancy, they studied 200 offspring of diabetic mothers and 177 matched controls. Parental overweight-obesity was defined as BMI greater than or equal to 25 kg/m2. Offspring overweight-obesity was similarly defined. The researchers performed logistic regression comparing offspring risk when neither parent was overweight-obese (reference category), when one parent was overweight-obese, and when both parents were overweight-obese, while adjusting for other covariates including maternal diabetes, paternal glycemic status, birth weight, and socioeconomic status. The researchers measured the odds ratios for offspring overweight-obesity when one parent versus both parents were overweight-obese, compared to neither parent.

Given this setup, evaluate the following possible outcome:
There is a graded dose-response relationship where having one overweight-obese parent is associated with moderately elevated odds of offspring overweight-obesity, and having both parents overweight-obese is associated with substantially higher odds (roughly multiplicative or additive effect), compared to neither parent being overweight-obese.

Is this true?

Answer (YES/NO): YES